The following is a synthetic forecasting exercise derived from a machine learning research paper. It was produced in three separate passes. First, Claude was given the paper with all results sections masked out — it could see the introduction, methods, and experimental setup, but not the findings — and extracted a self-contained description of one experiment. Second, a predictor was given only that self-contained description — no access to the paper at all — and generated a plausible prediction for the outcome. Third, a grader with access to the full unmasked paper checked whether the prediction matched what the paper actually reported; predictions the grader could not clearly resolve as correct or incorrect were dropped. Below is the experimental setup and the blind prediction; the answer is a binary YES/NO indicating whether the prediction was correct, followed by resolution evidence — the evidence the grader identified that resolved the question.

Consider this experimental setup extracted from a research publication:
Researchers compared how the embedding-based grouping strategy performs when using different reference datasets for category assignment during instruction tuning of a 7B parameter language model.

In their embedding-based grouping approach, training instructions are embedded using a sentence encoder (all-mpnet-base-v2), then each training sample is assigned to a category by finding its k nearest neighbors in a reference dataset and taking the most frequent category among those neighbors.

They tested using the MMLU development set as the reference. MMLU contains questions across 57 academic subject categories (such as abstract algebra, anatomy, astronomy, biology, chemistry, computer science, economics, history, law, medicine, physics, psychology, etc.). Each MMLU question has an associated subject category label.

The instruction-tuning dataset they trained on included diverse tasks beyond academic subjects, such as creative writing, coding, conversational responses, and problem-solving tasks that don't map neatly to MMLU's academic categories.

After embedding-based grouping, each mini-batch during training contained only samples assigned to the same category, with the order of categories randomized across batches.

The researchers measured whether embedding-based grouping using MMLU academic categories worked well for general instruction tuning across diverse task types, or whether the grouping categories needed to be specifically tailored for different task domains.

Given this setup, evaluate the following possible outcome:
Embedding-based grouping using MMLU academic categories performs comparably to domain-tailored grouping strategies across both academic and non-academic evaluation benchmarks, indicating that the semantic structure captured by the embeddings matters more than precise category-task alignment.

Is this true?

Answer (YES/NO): NO